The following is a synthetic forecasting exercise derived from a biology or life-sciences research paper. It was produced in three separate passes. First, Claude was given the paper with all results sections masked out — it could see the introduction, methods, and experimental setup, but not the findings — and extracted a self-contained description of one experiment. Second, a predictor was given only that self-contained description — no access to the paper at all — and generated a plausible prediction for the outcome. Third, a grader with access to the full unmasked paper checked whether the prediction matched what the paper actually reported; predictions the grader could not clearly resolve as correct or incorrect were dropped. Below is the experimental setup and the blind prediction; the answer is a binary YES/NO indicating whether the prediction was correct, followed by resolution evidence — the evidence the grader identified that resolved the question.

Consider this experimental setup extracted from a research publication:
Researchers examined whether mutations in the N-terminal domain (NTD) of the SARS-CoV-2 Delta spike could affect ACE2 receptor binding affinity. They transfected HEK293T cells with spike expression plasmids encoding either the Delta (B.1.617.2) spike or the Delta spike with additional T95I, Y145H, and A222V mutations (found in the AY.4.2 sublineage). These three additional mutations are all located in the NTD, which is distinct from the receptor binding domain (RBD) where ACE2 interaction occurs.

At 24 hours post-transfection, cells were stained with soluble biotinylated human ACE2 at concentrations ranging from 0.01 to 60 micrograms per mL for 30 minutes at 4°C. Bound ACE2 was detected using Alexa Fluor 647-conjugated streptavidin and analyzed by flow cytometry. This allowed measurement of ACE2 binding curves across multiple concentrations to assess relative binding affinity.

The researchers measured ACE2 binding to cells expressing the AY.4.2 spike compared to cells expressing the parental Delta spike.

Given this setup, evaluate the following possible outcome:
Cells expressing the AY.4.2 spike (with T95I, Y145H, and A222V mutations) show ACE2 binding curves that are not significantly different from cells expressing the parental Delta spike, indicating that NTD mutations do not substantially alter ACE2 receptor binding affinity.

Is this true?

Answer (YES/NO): YES